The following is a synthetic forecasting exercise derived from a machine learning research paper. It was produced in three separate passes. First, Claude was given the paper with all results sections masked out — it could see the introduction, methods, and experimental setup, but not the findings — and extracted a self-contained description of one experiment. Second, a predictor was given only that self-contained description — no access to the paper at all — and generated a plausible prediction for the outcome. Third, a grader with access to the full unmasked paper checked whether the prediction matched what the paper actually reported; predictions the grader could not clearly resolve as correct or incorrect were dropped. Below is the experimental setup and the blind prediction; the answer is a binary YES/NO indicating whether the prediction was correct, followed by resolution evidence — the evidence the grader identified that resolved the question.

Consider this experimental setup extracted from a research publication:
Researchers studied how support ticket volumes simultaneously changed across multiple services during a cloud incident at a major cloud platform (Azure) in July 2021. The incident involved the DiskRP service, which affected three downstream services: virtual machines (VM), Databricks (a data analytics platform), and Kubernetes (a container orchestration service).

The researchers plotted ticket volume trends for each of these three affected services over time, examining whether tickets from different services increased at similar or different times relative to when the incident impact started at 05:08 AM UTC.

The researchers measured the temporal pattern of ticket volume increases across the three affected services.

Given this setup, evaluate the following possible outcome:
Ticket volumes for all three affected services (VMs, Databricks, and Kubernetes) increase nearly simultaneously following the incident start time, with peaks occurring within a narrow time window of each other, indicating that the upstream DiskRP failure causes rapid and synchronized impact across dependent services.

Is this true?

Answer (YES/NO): YES